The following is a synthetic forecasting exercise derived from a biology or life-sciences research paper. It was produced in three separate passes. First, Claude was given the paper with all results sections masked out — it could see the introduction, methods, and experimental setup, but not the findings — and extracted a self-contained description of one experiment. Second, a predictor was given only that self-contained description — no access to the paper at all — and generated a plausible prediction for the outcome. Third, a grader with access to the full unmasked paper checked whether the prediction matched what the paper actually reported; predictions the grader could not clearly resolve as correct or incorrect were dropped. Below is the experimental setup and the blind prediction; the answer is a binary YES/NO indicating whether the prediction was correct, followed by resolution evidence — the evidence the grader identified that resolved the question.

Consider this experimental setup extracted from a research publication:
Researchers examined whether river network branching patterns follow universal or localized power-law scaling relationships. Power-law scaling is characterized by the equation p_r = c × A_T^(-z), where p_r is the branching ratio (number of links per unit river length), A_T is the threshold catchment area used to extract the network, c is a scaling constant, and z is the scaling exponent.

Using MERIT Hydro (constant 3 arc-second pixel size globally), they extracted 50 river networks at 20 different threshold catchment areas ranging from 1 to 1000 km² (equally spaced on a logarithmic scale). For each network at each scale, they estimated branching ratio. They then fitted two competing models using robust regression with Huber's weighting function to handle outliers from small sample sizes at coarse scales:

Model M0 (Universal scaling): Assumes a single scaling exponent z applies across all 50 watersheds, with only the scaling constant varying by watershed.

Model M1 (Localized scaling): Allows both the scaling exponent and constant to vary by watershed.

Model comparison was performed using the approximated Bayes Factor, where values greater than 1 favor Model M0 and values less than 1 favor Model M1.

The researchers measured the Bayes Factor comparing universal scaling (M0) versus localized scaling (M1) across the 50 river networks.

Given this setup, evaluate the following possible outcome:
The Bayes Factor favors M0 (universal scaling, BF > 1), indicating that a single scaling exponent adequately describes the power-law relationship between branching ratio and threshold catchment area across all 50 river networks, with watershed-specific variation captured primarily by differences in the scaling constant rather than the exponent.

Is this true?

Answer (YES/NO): YES